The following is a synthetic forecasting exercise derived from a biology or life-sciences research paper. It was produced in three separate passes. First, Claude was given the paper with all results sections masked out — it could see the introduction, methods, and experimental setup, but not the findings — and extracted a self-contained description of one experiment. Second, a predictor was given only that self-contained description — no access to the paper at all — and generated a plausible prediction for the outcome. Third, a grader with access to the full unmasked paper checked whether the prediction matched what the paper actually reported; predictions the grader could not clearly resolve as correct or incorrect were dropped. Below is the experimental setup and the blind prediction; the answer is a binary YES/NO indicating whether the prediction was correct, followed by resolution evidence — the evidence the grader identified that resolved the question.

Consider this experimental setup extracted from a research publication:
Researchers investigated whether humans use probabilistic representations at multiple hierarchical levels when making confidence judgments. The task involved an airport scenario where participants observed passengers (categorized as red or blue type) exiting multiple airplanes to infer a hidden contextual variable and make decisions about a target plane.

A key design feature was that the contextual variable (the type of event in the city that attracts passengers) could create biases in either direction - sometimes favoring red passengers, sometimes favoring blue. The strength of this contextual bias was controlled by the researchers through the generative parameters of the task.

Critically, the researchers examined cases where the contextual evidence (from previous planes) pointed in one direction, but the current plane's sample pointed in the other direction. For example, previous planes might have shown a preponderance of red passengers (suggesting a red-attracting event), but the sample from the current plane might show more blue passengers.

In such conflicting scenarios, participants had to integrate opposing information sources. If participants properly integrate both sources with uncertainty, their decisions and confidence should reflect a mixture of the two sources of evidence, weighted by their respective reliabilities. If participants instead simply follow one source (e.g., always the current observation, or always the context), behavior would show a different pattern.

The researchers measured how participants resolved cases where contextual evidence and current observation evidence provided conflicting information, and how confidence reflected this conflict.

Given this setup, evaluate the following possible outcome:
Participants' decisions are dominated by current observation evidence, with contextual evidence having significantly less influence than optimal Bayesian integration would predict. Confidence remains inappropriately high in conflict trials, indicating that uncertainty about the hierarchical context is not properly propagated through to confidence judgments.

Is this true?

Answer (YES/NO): NO